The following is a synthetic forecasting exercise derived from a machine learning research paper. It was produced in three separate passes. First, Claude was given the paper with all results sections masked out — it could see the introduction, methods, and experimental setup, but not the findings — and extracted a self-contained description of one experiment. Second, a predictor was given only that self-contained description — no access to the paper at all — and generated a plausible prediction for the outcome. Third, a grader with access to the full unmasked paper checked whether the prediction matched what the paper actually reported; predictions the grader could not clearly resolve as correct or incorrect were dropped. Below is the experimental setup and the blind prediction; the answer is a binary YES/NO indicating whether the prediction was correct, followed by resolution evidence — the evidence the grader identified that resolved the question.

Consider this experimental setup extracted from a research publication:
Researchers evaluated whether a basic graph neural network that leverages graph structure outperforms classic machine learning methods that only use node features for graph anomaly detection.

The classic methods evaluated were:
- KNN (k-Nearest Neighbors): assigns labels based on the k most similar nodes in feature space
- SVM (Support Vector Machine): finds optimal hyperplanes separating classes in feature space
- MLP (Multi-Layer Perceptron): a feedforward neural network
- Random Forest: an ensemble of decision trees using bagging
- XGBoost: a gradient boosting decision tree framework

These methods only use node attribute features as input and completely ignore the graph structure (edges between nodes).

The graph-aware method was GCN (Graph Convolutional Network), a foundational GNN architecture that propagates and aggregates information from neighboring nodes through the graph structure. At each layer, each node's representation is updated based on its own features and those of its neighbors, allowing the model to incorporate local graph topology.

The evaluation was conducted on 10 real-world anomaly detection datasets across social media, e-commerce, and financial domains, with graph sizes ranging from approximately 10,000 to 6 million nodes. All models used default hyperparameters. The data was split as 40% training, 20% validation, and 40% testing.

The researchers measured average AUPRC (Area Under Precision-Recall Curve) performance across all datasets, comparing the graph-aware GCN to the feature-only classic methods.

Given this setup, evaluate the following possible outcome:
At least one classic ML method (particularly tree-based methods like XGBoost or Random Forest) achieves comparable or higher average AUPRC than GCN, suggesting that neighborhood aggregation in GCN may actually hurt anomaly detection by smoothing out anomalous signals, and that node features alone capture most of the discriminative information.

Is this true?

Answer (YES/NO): YES